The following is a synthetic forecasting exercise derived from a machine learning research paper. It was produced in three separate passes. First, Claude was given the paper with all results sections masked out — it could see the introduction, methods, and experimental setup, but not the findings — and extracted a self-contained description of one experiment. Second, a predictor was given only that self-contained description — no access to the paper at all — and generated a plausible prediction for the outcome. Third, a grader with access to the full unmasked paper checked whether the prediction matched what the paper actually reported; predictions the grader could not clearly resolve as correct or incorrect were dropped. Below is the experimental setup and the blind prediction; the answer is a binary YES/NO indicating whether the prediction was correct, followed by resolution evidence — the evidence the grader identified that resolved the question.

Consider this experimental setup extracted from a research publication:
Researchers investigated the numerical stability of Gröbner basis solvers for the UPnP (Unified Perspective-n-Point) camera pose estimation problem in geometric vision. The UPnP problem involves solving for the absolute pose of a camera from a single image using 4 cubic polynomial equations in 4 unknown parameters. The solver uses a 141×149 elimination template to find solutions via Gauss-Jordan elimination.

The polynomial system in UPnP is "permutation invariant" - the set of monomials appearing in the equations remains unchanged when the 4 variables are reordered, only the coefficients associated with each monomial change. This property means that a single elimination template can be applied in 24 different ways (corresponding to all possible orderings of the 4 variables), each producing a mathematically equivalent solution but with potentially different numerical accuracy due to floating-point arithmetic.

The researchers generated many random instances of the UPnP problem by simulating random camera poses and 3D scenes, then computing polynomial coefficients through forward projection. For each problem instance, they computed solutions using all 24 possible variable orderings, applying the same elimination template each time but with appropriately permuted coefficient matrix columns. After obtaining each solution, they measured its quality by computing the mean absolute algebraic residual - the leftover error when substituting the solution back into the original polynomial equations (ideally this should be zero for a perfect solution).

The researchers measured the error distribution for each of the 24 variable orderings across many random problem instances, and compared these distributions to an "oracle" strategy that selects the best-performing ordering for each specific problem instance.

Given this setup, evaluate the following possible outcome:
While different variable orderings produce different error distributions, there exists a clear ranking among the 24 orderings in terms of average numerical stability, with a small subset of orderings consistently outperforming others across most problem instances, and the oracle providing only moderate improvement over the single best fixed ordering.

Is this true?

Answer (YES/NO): NO